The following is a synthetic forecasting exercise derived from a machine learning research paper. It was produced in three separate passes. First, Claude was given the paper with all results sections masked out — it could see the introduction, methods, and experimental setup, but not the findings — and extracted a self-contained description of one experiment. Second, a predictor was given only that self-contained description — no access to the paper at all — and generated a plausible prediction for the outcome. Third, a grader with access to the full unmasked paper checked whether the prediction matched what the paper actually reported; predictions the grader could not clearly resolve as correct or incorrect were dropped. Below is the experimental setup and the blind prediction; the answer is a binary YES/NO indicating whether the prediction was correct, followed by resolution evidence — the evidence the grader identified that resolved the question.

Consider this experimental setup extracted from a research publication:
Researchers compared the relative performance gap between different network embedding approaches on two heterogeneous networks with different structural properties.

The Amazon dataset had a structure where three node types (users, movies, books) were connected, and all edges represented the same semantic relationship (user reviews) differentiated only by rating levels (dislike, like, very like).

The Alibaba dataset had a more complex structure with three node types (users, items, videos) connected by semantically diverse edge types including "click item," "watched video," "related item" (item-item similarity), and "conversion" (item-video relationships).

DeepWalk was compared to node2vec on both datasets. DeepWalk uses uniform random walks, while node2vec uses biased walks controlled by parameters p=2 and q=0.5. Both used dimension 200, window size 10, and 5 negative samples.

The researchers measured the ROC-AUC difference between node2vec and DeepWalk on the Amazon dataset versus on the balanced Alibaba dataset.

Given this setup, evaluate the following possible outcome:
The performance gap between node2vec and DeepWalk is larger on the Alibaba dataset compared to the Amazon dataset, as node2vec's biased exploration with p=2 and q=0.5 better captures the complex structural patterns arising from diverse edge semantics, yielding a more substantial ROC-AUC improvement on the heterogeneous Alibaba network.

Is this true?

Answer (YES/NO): YES